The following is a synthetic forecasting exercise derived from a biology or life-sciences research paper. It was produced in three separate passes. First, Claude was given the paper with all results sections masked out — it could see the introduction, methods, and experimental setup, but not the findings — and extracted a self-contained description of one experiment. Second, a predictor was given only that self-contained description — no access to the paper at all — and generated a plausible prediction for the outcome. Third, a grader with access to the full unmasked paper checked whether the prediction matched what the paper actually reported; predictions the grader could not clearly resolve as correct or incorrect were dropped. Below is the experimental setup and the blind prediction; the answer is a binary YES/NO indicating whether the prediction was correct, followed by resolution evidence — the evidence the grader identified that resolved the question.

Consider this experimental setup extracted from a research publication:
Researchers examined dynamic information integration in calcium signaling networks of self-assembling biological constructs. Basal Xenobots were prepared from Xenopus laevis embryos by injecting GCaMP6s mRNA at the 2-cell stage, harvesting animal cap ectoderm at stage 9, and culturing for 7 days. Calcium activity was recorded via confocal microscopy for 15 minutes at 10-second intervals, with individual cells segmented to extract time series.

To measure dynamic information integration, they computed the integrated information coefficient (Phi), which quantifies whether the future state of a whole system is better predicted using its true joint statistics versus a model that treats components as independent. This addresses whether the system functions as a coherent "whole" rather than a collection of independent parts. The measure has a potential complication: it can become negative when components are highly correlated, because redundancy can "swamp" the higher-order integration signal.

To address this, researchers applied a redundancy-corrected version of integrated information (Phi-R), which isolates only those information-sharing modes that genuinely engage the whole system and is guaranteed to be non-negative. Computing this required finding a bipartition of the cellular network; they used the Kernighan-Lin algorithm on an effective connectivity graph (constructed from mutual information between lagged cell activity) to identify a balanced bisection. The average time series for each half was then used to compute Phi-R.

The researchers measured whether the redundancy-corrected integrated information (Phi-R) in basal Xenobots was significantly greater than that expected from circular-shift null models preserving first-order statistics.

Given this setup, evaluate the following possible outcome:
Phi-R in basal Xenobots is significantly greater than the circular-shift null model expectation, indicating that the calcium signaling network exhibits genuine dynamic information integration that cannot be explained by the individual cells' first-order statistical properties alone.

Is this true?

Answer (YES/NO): YES